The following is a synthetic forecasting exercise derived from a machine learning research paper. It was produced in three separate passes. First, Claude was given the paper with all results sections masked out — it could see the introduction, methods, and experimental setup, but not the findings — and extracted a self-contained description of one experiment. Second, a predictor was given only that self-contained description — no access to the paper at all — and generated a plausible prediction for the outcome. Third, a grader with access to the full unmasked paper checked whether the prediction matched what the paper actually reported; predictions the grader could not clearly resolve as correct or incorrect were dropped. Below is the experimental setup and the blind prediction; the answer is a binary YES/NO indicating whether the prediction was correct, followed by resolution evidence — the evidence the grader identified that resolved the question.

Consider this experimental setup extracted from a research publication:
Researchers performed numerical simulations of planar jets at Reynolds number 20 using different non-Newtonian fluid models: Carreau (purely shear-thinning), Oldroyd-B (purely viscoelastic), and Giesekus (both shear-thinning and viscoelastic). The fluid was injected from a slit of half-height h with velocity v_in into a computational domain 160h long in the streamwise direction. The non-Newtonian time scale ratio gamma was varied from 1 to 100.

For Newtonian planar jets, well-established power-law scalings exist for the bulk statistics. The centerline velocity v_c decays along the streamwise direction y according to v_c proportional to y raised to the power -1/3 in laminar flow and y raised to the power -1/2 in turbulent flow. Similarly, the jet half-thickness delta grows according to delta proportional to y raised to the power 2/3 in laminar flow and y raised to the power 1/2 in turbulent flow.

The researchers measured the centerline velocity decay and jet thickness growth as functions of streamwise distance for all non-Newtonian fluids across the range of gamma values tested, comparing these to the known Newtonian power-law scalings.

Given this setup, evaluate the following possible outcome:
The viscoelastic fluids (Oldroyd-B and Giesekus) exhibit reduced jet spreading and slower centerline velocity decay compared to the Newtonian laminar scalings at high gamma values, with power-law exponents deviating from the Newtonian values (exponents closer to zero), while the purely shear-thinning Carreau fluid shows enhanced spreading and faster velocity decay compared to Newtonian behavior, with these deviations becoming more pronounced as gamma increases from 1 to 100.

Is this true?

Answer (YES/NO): NO